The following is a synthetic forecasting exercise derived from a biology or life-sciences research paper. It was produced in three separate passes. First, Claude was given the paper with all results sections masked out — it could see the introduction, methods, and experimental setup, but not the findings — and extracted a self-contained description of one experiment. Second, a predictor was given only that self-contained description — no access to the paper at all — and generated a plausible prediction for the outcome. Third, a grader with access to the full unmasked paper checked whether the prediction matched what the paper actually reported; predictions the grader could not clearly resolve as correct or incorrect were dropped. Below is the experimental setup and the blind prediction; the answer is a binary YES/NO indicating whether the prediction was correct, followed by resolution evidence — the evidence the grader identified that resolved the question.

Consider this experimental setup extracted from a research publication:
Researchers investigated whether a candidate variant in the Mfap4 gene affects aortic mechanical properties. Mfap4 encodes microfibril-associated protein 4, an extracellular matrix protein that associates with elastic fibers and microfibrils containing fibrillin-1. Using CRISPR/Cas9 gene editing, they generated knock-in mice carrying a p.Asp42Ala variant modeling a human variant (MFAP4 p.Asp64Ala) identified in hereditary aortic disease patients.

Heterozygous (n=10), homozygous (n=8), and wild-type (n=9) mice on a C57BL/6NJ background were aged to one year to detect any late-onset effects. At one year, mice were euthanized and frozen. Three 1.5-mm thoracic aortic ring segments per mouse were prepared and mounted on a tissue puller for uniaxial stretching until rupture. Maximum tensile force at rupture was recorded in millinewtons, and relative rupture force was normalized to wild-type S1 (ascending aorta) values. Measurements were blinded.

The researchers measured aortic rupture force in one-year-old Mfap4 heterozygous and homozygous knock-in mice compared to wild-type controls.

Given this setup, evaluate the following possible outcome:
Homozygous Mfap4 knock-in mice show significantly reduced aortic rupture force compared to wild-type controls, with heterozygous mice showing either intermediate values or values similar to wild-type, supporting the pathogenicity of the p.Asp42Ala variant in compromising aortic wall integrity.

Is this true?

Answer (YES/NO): NO